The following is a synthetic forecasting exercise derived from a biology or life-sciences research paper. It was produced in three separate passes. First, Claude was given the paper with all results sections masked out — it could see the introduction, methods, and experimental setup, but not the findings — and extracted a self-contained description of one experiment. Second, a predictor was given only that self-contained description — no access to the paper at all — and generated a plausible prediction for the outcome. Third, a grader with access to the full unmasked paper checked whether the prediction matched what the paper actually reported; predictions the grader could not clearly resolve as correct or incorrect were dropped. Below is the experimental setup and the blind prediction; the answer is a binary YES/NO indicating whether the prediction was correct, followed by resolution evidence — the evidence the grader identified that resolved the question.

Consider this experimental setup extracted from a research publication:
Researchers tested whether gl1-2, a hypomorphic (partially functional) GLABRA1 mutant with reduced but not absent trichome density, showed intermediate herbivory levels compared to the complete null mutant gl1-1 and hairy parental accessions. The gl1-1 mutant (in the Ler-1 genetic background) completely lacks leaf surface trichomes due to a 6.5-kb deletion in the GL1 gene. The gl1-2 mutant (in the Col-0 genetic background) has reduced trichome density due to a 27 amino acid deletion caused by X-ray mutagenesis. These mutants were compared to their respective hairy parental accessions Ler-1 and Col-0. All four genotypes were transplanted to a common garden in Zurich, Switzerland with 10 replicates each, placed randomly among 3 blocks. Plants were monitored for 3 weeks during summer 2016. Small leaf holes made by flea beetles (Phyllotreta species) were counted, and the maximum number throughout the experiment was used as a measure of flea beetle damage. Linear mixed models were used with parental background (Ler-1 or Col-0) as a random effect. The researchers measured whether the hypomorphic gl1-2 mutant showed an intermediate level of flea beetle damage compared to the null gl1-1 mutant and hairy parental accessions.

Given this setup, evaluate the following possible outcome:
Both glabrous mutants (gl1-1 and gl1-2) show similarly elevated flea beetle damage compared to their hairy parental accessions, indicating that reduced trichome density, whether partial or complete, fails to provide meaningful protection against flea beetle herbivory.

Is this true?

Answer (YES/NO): YES